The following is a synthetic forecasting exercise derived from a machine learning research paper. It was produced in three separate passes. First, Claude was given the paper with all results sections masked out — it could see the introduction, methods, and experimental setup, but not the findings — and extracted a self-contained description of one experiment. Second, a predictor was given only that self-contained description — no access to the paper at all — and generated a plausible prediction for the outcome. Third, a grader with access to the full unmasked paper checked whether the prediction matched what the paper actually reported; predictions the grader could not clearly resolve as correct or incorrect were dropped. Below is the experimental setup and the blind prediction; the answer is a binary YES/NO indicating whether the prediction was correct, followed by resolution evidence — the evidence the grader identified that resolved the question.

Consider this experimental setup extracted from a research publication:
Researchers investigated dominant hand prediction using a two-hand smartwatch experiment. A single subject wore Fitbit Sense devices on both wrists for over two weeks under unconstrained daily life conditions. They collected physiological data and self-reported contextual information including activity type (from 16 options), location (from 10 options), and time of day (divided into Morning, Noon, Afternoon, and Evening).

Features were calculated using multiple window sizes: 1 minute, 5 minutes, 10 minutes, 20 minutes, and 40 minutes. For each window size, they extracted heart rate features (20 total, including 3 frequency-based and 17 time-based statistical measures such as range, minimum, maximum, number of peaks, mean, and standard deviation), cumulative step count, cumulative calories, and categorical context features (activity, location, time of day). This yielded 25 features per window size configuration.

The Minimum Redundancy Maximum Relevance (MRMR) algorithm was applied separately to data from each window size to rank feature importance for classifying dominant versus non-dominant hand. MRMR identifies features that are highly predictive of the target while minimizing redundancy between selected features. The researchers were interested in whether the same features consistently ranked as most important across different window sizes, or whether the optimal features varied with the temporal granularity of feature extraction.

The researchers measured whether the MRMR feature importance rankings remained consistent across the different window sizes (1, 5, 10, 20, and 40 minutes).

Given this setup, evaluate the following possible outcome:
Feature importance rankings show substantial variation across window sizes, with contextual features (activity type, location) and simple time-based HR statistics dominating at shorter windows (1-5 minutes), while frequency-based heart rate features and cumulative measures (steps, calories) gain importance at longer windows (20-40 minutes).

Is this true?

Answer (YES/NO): NO